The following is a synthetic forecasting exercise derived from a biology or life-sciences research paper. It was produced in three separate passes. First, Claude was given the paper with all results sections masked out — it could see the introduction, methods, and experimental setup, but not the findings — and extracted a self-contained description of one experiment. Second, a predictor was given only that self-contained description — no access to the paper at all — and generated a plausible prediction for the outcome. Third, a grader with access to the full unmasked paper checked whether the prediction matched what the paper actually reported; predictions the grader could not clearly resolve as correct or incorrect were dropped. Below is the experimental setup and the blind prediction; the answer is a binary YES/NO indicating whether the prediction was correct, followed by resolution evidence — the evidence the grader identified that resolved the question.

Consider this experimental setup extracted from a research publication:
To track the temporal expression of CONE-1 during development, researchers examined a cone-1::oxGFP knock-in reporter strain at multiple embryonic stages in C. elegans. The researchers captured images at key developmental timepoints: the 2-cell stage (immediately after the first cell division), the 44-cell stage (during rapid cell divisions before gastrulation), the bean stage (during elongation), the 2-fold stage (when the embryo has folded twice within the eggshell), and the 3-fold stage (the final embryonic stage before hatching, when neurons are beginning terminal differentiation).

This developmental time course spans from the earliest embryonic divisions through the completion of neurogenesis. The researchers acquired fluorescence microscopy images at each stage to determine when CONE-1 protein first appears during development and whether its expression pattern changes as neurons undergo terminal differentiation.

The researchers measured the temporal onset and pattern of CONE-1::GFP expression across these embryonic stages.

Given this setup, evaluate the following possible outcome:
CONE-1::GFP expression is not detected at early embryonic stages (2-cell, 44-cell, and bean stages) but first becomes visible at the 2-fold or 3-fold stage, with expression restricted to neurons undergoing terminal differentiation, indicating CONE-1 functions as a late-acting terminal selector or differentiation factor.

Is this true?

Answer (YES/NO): NO